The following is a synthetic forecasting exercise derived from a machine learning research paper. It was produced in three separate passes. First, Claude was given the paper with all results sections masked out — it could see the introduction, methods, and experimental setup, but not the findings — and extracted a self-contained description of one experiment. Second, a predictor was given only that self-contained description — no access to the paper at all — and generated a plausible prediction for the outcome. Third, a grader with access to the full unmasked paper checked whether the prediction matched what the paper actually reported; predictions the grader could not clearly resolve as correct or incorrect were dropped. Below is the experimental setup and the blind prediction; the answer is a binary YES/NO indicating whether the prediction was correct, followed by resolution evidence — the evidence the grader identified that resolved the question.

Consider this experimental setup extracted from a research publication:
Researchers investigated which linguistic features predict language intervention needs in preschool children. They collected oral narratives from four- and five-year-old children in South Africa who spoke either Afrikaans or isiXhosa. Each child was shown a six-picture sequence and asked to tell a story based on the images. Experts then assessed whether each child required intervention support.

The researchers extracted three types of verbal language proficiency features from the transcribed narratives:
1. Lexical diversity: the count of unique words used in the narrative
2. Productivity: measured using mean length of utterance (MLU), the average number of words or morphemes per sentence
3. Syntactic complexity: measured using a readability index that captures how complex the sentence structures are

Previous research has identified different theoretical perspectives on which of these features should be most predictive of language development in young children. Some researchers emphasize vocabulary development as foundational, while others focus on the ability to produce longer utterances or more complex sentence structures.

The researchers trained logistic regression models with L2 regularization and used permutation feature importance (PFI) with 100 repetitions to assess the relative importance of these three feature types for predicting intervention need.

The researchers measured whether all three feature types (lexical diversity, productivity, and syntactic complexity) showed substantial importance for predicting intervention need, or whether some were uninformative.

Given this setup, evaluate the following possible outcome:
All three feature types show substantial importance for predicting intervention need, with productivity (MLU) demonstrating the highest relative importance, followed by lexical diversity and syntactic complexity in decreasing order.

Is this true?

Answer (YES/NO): NO